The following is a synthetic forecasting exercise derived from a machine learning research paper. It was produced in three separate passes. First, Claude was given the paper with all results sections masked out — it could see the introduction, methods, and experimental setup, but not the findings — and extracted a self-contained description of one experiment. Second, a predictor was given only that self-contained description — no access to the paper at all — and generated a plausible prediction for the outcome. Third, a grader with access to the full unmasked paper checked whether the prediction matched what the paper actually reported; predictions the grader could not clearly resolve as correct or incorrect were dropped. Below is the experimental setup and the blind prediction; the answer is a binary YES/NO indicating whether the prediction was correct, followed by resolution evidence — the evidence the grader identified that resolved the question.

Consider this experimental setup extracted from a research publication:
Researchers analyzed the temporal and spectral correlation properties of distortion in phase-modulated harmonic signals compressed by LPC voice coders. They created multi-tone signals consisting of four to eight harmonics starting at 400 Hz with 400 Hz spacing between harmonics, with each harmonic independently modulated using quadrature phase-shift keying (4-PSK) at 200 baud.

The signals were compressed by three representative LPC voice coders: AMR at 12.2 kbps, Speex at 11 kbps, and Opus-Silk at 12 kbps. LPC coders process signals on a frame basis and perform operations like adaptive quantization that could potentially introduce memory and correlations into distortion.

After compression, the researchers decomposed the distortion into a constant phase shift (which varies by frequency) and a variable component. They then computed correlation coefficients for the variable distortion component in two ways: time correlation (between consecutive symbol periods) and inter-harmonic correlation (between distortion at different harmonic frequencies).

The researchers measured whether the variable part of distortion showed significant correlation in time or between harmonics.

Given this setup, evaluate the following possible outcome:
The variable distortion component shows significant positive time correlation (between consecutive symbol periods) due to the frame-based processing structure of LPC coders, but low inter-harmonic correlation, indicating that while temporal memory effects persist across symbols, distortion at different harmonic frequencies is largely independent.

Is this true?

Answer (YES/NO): NO